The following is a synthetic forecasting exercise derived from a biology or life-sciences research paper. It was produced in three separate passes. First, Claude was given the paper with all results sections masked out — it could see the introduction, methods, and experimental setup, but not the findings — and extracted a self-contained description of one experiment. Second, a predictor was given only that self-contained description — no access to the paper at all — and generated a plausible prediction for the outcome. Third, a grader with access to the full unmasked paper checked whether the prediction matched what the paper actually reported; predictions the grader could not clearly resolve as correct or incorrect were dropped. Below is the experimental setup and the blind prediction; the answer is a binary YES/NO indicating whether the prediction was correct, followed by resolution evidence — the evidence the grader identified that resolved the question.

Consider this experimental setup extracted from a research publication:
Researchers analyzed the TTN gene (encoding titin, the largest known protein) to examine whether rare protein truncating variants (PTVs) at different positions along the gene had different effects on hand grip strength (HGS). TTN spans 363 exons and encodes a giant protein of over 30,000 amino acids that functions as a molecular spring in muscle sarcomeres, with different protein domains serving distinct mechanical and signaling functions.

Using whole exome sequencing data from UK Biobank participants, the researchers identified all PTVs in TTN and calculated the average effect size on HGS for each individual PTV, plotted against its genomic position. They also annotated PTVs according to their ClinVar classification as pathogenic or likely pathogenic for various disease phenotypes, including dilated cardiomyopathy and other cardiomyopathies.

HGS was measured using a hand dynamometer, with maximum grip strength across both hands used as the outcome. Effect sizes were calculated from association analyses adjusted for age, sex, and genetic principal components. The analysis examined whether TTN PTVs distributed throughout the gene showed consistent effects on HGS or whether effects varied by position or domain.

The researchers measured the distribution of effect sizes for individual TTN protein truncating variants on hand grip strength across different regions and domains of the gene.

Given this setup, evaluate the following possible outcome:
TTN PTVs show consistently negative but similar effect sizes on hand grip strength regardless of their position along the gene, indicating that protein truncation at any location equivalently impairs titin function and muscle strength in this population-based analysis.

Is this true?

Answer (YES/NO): NO